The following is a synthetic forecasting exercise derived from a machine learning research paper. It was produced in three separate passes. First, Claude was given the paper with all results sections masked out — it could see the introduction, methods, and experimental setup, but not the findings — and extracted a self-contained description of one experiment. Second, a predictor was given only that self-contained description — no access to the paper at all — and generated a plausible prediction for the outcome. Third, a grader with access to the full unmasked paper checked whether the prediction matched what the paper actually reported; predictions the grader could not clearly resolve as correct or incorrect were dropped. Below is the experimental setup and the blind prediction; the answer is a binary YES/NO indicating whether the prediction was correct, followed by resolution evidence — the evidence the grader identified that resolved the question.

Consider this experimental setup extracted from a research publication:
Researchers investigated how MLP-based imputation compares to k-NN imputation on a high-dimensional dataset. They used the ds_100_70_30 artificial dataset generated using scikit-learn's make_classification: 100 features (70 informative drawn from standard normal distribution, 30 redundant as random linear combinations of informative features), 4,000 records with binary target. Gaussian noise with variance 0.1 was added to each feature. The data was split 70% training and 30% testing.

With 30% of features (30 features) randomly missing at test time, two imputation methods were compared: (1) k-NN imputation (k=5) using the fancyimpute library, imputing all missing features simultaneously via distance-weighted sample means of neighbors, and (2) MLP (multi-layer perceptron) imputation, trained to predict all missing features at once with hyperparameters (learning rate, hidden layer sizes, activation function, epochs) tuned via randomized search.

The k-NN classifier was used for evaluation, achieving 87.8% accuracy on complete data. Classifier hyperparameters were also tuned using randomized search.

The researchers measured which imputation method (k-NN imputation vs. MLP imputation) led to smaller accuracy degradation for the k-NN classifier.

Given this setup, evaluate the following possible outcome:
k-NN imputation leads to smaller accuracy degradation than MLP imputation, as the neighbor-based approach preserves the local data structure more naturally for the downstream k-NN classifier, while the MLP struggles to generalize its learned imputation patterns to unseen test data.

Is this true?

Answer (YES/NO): NO